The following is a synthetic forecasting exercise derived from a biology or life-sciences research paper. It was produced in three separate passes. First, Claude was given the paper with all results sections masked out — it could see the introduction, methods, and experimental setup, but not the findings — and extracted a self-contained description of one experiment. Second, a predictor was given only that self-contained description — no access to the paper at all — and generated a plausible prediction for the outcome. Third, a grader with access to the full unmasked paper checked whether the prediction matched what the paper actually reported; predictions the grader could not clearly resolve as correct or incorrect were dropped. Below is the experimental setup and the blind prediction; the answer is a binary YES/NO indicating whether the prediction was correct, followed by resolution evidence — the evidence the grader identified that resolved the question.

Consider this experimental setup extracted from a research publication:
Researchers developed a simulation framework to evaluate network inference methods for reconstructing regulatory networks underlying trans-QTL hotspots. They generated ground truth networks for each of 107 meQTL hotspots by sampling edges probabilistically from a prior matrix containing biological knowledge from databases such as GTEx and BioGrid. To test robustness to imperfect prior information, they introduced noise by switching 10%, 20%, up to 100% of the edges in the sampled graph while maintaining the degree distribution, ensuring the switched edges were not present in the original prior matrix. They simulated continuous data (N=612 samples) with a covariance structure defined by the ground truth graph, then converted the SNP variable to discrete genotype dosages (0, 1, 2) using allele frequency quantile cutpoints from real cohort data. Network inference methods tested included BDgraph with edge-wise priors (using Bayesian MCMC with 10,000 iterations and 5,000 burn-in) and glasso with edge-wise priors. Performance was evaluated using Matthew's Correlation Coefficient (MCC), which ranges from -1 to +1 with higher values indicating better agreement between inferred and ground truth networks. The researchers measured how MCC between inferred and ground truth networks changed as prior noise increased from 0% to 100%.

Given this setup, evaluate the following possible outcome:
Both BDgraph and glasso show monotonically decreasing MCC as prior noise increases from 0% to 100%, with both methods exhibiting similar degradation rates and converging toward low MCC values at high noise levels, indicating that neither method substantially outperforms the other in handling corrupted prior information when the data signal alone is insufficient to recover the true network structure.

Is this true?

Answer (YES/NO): NO